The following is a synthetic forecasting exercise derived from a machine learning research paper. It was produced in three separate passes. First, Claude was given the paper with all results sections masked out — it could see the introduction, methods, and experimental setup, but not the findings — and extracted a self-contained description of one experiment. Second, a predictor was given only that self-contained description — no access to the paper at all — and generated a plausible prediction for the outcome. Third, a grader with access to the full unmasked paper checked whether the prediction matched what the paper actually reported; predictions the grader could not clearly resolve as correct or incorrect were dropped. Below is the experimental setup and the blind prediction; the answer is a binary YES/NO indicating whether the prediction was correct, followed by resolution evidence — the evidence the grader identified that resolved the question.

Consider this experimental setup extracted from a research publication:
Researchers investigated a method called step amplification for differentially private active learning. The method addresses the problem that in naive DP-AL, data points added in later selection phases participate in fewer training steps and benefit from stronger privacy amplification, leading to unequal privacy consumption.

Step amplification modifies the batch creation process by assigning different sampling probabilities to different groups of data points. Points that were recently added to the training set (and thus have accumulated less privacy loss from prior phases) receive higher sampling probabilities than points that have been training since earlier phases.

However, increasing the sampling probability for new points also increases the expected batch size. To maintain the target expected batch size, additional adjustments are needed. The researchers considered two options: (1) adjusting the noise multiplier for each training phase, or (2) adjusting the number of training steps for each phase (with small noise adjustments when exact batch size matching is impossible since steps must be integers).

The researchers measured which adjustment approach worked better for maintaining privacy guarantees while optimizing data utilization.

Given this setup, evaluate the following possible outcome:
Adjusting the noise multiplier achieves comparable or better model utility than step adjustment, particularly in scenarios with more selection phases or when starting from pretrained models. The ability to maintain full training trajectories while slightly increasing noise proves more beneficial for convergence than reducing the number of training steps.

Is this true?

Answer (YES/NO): NO